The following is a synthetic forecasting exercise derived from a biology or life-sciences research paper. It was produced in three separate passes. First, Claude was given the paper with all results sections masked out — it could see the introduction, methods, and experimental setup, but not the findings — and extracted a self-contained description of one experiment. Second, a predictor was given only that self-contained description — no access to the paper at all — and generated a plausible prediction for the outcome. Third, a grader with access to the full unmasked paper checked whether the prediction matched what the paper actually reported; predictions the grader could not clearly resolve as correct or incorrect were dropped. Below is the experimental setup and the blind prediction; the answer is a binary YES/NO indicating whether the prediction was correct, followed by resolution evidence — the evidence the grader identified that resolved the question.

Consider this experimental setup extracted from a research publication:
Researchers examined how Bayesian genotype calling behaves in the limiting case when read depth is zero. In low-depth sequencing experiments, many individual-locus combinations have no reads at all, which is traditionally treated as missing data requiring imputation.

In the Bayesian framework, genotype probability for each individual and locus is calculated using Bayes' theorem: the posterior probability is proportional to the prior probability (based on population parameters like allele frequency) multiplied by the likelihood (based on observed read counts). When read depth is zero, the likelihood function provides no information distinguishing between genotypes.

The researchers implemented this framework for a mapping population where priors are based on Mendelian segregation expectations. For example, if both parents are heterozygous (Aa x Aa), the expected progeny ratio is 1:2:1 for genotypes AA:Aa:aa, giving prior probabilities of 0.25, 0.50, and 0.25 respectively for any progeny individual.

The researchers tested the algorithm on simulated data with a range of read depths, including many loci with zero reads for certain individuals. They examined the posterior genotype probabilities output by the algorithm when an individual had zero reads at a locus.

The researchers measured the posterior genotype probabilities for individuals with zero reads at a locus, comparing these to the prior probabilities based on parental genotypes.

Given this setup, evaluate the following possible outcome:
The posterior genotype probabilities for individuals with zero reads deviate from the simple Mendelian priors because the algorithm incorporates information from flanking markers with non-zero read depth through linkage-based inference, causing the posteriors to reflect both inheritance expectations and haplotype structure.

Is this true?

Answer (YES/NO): NO